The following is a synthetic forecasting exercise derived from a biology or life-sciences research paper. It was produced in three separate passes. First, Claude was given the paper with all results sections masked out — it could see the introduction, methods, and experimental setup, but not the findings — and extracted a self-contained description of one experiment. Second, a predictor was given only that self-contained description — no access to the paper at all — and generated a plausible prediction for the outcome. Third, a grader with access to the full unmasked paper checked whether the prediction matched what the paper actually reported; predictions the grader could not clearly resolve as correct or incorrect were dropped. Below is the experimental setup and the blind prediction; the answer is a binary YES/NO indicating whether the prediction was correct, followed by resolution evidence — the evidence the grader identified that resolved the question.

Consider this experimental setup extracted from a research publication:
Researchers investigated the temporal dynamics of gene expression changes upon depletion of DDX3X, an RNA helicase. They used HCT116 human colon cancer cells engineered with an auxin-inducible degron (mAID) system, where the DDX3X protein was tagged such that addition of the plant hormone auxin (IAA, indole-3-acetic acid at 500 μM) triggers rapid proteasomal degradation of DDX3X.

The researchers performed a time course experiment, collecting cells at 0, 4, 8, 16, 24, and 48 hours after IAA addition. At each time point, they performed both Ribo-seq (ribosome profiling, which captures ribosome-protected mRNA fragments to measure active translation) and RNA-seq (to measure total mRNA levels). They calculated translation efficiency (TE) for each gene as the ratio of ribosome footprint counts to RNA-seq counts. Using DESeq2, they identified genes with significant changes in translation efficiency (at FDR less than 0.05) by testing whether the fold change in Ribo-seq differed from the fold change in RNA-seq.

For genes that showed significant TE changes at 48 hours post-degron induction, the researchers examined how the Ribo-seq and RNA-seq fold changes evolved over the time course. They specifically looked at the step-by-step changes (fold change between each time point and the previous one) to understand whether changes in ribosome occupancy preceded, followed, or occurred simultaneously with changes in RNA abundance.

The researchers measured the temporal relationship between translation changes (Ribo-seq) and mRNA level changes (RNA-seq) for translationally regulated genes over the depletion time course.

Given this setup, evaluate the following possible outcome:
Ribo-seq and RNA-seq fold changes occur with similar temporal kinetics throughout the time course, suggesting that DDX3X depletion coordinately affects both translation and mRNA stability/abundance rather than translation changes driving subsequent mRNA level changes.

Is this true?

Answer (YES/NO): NO